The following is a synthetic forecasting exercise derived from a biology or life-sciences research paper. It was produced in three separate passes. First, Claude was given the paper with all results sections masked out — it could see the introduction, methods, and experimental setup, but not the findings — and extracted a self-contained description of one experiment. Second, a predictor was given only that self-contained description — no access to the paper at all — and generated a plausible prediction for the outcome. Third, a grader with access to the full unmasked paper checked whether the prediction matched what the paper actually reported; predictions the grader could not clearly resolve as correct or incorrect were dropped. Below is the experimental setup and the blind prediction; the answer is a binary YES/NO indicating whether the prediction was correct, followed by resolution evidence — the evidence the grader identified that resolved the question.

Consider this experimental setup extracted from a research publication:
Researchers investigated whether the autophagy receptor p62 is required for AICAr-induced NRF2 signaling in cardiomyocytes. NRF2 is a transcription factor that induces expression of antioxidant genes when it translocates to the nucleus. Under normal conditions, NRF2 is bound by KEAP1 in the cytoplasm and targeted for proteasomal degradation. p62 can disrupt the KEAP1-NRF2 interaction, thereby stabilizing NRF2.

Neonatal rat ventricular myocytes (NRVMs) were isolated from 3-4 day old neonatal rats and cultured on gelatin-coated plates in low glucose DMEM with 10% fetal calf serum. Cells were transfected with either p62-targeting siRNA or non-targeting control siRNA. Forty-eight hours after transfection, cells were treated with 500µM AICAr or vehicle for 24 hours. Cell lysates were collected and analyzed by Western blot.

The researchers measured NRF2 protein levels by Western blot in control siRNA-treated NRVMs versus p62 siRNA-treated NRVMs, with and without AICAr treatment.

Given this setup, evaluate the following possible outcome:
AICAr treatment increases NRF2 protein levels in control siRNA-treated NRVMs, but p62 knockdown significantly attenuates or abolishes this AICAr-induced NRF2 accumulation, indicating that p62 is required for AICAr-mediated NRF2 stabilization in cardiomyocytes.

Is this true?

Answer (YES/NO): YES